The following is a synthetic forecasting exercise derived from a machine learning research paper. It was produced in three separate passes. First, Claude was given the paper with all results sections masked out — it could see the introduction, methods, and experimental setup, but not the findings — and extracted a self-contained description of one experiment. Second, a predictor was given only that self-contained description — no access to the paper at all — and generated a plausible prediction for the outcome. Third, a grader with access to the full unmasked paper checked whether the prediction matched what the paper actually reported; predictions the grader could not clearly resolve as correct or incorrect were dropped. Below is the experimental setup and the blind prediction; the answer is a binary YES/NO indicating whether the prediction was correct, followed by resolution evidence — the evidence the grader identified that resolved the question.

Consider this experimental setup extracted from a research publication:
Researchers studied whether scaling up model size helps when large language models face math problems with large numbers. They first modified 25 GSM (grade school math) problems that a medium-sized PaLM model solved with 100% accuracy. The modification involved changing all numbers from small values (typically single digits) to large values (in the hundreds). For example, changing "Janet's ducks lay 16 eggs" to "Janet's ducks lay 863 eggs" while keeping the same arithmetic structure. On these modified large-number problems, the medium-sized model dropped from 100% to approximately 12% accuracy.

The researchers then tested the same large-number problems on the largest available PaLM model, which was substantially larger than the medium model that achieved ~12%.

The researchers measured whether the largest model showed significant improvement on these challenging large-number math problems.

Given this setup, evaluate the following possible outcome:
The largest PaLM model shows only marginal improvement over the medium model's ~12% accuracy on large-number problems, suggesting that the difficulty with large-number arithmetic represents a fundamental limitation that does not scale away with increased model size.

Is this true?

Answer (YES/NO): YES